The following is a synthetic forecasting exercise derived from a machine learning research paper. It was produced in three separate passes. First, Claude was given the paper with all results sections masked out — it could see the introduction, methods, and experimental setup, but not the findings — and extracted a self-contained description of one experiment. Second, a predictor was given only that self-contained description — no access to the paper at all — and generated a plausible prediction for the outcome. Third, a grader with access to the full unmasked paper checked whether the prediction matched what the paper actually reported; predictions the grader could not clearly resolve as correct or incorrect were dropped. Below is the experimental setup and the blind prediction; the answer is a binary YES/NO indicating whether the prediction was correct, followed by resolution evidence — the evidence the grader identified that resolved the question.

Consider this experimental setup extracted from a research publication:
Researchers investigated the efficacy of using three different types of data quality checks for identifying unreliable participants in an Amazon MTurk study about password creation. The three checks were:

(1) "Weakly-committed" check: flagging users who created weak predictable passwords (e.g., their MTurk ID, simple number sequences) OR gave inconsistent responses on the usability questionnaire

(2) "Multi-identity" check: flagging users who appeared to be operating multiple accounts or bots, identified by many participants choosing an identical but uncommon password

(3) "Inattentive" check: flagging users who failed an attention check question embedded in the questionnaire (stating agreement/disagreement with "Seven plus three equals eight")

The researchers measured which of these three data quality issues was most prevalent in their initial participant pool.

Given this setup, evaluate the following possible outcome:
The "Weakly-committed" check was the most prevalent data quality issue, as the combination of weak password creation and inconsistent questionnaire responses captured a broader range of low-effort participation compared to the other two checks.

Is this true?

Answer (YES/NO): NO